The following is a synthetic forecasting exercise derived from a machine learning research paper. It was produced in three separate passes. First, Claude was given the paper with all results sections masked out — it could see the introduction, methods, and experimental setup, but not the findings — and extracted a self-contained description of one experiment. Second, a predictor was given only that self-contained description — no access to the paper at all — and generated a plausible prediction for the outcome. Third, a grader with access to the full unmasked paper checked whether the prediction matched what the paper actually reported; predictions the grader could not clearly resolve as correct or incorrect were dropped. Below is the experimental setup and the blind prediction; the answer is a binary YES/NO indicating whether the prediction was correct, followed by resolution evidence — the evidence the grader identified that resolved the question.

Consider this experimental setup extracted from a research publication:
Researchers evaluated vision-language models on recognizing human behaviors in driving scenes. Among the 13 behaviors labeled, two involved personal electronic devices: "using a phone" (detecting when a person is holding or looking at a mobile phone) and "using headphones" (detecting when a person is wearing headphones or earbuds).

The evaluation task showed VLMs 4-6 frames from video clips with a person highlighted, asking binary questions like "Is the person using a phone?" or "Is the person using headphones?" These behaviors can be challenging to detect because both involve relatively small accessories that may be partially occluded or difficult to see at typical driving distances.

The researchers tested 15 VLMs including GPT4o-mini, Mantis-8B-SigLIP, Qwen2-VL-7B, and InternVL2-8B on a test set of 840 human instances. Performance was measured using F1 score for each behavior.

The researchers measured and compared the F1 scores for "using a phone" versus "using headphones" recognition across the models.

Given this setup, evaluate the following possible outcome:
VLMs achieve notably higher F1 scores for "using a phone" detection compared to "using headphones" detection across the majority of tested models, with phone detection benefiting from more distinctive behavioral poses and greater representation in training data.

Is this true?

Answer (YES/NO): NO